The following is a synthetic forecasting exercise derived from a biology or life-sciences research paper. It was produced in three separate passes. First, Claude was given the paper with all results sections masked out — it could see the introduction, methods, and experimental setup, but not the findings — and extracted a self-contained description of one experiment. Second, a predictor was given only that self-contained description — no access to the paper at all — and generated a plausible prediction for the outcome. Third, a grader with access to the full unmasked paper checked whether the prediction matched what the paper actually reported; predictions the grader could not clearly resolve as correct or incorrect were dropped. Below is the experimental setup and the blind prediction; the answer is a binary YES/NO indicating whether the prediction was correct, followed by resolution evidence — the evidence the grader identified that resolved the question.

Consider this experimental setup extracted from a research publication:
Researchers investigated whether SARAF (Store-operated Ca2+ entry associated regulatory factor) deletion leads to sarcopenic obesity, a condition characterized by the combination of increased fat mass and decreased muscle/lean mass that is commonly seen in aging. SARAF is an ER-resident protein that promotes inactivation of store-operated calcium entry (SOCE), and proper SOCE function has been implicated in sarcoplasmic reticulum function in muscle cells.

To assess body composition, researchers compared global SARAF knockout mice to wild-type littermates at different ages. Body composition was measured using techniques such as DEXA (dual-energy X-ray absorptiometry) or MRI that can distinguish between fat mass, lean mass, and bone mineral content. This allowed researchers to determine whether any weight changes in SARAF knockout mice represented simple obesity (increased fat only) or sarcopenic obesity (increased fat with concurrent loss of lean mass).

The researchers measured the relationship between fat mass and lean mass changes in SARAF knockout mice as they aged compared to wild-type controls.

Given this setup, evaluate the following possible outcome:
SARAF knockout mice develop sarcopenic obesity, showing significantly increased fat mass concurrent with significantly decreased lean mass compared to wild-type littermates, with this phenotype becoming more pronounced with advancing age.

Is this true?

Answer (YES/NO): YES